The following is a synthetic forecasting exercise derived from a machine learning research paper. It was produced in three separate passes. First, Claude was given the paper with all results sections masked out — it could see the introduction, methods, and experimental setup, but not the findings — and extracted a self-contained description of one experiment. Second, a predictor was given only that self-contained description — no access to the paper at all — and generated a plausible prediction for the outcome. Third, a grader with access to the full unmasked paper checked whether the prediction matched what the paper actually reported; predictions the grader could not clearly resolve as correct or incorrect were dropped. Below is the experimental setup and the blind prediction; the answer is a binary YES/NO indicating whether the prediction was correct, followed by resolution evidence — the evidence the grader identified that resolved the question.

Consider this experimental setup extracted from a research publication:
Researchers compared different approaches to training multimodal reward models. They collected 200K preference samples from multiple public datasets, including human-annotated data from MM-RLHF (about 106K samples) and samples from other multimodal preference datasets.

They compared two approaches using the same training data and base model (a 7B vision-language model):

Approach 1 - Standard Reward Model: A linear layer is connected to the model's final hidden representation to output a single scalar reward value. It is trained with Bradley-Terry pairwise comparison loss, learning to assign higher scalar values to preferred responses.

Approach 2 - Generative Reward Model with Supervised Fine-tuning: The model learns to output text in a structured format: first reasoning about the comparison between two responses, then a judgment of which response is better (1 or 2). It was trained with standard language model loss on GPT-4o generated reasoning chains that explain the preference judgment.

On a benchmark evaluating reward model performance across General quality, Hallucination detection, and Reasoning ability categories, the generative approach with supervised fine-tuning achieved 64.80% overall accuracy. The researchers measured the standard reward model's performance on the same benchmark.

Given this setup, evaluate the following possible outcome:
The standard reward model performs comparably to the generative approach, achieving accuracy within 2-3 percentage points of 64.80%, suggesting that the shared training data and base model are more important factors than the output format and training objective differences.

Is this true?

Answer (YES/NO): NO